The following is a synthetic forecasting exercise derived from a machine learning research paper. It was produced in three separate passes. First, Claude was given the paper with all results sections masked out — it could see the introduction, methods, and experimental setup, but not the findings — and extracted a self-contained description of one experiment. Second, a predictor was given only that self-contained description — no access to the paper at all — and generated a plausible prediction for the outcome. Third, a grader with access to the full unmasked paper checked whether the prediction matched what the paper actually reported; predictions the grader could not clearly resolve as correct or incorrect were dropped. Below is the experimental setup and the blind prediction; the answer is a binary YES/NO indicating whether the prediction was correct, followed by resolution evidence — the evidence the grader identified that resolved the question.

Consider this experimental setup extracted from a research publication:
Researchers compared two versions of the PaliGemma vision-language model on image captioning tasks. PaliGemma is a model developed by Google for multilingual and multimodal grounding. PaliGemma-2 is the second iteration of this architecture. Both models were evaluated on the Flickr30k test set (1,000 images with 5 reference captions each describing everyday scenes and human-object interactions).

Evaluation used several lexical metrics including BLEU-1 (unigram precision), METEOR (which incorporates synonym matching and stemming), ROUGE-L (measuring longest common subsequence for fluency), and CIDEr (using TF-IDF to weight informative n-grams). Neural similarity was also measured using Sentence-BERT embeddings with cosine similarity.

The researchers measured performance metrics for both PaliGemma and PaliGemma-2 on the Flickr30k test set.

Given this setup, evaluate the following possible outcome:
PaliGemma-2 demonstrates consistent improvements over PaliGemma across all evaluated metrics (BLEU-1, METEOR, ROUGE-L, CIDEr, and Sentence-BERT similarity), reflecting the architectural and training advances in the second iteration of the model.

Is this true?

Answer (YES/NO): NO